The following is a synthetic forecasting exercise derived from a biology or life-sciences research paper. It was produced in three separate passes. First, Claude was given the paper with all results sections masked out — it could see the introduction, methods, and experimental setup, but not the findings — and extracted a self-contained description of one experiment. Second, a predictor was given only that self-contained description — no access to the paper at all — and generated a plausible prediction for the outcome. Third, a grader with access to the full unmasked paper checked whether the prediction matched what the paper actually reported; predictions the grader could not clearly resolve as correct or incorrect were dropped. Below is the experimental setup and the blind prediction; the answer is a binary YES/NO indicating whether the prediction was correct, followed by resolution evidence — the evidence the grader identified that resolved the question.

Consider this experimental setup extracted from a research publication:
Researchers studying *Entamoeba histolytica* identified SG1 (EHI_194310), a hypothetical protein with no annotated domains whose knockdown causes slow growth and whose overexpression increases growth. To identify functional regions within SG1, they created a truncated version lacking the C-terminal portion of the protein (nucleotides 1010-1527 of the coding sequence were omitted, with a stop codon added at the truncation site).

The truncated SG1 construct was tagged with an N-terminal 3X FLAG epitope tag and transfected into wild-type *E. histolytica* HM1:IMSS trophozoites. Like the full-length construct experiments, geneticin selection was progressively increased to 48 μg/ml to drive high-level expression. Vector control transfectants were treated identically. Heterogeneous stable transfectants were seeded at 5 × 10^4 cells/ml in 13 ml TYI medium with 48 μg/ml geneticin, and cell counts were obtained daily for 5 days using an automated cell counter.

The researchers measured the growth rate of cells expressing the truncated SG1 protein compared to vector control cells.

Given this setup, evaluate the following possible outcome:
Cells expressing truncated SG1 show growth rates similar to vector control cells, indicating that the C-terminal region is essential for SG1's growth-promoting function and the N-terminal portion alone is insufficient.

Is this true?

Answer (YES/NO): YES